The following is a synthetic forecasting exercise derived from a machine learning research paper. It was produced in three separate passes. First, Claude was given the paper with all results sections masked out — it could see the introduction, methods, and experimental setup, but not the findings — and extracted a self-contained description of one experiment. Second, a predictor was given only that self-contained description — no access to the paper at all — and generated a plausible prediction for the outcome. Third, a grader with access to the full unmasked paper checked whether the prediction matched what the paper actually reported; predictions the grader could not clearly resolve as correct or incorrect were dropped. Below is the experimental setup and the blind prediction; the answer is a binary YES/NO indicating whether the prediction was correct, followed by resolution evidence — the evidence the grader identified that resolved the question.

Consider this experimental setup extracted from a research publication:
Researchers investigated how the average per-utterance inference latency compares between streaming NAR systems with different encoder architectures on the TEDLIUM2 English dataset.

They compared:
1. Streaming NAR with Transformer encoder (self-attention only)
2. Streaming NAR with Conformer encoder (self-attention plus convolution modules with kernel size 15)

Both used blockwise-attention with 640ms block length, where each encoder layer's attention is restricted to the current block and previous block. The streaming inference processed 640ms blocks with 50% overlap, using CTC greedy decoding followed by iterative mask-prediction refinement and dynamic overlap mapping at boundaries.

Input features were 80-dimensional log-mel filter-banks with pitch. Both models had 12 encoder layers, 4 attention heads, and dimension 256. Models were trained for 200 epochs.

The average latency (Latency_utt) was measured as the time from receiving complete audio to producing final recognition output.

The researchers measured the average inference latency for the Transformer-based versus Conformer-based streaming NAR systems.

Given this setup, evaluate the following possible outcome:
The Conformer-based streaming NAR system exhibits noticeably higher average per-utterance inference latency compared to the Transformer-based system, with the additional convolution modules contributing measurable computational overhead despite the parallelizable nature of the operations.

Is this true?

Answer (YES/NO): YES